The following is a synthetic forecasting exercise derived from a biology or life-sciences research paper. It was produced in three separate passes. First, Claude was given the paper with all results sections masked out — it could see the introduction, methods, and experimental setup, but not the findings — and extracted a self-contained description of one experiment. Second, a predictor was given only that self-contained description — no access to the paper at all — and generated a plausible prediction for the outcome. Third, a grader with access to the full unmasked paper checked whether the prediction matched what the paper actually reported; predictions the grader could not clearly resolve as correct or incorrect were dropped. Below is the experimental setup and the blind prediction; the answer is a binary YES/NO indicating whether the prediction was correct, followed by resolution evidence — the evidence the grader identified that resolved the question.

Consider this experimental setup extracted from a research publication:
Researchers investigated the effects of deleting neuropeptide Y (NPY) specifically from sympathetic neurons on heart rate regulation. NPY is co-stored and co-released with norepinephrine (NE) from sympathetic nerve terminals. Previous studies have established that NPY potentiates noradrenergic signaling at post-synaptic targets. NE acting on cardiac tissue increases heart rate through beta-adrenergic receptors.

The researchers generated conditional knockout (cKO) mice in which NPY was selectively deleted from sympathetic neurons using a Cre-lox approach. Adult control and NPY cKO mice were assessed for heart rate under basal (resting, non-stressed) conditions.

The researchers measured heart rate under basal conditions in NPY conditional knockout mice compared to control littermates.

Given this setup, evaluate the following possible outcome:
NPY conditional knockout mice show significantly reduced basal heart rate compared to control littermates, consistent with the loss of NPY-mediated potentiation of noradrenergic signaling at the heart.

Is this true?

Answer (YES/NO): NO